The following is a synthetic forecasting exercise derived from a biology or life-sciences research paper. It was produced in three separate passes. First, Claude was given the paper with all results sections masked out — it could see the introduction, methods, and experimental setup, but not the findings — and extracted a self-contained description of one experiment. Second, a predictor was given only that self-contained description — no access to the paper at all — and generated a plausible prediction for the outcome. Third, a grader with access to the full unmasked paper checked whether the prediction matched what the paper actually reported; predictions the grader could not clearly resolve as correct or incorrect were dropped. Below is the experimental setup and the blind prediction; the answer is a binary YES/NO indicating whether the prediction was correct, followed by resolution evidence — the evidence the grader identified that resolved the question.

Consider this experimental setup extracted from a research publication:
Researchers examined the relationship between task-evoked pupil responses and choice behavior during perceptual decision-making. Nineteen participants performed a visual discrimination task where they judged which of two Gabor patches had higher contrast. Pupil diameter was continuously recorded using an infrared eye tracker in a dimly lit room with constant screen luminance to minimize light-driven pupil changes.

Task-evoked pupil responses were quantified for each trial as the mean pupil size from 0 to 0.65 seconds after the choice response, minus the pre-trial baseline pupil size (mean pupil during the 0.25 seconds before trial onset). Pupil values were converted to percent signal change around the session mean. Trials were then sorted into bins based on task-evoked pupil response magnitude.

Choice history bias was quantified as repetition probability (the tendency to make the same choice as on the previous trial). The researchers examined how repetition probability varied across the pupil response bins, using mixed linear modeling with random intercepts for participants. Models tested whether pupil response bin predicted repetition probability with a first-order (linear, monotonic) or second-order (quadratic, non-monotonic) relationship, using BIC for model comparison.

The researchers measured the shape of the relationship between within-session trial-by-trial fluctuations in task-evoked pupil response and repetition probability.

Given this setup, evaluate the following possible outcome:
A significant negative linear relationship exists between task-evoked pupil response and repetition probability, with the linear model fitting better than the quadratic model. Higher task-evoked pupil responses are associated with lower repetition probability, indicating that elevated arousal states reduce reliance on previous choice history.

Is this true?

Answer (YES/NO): YES